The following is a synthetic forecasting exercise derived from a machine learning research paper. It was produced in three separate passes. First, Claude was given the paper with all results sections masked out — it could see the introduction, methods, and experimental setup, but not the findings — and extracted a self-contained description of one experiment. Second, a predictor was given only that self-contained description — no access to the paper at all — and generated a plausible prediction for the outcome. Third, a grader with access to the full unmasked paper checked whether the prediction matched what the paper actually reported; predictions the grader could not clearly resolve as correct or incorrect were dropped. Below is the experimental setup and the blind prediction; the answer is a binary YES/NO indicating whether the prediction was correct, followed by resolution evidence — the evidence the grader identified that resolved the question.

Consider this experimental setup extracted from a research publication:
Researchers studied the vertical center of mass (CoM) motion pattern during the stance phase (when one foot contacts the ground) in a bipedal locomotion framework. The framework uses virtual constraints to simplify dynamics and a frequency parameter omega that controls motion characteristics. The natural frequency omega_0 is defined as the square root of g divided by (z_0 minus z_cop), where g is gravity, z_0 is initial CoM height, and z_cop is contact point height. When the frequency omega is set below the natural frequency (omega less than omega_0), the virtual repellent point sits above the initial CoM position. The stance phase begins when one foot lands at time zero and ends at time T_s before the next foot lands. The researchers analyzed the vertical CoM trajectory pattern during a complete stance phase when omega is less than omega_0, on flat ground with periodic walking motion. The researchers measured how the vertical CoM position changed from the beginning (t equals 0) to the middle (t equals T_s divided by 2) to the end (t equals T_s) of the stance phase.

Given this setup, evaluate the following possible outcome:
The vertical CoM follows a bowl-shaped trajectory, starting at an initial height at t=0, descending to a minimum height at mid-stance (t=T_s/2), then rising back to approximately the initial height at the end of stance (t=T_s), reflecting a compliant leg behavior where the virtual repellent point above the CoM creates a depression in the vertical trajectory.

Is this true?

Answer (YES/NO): NO